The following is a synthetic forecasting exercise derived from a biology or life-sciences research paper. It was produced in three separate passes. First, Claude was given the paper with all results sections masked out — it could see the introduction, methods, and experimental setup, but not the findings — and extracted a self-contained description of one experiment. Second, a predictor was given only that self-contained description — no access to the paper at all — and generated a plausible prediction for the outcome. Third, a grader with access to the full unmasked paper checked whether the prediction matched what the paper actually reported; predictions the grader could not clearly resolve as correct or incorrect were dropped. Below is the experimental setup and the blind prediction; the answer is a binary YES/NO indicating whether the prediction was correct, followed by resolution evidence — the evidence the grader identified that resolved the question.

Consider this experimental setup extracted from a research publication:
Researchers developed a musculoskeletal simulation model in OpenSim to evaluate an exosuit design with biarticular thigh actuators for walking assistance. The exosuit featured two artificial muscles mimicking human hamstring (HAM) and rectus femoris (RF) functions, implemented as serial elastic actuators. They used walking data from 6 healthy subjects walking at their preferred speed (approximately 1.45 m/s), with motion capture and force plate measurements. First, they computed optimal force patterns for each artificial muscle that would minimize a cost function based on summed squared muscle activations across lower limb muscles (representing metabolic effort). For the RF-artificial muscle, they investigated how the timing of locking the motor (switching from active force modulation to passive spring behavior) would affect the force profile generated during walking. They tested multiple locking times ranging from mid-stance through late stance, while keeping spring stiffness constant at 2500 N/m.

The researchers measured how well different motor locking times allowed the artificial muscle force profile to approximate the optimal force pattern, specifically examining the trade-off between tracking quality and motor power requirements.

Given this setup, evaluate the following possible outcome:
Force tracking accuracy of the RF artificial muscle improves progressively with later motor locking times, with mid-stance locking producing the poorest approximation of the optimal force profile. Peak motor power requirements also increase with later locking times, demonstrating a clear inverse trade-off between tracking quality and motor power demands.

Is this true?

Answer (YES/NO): YES